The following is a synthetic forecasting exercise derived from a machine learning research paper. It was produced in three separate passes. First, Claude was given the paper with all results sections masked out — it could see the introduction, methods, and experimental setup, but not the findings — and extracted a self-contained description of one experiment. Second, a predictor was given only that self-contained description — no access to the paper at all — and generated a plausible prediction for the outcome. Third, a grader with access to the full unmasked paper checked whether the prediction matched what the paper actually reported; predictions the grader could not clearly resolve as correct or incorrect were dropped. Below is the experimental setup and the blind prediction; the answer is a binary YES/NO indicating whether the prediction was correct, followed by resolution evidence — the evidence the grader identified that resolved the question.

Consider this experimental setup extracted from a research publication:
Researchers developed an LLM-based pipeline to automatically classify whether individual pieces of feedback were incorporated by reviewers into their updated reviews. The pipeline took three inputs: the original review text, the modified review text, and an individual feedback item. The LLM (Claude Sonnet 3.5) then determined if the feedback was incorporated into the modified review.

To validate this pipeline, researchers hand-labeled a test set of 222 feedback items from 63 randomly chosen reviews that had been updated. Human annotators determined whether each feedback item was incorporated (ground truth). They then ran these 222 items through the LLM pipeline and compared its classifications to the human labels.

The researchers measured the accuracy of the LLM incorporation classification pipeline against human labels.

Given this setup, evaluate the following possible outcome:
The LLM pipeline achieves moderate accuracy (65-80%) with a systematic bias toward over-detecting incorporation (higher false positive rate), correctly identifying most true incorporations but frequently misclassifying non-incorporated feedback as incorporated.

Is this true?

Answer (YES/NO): NO